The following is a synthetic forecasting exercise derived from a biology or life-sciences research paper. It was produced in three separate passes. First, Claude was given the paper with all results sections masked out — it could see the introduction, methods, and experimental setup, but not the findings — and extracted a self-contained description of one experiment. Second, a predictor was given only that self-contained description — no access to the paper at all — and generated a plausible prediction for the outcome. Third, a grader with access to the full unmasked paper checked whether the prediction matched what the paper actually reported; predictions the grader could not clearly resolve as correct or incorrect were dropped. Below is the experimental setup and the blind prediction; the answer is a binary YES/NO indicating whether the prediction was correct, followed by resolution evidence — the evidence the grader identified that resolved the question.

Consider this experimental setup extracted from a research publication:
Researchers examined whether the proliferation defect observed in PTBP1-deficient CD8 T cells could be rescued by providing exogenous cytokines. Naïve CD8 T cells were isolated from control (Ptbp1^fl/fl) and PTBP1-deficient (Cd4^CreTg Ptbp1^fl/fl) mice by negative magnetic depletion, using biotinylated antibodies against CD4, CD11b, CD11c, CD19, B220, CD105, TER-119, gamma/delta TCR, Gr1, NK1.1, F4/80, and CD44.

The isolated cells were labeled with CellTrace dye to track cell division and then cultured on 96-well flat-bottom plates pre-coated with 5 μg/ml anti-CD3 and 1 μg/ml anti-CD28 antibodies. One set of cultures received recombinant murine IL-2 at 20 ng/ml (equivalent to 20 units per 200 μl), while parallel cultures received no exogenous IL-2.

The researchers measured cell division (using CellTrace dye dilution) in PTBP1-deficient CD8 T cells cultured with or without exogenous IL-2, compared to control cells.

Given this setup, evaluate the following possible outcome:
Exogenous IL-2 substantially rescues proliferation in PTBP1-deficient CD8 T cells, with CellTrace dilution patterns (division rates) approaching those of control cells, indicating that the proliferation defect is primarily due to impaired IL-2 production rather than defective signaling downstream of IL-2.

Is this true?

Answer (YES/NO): NO